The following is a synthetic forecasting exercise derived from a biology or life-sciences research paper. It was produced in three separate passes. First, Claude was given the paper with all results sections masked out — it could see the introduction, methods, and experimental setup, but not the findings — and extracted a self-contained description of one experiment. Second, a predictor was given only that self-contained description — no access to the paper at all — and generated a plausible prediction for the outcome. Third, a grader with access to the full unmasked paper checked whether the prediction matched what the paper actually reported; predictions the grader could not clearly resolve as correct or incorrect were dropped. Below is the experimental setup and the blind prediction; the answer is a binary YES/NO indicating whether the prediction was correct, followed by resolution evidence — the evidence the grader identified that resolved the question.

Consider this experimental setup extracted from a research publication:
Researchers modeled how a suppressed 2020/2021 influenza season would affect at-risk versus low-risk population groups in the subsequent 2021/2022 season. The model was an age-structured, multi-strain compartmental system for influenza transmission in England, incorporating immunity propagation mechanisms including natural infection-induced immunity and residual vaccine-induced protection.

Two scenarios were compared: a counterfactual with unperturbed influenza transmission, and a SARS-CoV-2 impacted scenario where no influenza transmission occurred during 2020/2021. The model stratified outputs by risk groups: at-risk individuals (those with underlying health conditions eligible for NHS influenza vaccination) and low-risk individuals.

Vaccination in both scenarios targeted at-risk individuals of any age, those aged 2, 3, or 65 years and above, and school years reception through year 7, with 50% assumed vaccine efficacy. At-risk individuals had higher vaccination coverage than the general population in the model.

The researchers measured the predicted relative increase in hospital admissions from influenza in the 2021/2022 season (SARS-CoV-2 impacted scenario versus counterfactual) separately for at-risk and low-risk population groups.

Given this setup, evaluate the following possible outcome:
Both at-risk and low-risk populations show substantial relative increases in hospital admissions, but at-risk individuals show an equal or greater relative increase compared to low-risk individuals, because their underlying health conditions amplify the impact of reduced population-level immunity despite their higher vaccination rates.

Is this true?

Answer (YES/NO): YES